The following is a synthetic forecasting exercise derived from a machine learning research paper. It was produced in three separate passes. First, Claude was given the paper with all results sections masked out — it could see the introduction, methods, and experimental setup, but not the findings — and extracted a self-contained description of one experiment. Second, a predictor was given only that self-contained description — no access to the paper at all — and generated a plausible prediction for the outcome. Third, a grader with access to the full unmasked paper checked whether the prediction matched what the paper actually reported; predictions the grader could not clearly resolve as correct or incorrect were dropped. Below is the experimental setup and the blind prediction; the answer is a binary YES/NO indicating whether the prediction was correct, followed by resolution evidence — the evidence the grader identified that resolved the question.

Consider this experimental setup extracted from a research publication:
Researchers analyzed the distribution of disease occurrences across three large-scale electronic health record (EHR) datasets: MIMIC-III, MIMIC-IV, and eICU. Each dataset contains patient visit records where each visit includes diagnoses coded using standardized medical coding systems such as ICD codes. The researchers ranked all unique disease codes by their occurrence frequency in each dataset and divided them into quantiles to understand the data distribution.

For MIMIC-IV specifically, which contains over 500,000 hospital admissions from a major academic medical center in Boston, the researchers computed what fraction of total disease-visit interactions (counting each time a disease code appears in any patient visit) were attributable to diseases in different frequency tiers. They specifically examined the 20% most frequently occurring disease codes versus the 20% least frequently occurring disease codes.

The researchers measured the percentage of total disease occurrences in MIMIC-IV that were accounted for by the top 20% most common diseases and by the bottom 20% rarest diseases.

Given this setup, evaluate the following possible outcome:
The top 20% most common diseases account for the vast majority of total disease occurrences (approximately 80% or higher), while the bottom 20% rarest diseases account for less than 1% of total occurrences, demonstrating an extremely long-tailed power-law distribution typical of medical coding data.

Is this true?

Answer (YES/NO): YES